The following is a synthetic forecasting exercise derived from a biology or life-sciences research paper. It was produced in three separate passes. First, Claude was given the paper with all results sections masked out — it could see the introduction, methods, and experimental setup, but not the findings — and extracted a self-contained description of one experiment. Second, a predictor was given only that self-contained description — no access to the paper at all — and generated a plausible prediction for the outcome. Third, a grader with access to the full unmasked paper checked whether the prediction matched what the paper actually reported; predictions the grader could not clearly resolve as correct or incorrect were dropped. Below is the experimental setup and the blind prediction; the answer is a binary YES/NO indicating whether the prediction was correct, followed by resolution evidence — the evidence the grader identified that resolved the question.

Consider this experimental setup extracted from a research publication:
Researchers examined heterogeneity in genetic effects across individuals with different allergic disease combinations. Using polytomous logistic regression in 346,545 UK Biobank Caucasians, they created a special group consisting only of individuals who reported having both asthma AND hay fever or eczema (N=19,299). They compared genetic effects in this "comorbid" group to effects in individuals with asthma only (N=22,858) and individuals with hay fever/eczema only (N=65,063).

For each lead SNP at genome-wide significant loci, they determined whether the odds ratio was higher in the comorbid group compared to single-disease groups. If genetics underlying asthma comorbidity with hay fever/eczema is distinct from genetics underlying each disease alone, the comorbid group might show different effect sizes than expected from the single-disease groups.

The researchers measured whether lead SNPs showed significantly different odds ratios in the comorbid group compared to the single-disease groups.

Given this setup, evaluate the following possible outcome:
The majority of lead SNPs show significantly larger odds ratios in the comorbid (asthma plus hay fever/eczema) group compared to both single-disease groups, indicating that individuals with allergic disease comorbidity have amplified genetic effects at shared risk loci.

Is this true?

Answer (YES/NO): NO